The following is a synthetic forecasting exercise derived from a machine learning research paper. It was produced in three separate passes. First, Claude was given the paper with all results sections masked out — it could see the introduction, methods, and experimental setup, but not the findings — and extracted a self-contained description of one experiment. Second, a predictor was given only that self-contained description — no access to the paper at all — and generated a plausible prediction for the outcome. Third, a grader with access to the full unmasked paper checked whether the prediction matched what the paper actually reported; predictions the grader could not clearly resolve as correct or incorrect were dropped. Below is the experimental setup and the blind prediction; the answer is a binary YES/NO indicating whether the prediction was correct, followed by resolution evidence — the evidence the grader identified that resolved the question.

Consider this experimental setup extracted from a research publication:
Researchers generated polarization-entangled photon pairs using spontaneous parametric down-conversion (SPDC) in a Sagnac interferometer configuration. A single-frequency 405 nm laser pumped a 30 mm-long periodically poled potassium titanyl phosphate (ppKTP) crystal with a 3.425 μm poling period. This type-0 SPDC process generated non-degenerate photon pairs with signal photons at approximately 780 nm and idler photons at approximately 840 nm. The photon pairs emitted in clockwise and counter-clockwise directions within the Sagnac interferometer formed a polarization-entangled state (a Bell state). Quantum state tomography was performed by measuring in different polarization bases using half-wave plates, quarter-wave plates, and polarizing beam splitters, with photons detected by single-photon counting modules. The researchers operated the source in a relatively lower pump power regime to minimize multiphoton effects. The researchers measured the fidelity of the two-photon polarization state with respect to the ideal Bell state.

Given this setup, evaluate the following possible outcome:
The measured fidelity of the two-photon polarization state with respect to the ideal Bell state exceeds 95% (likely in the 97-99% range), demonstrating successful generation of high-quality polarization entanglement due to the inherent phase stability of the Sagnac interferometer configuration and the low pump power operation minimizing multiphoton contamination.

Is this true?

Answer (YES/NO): YES